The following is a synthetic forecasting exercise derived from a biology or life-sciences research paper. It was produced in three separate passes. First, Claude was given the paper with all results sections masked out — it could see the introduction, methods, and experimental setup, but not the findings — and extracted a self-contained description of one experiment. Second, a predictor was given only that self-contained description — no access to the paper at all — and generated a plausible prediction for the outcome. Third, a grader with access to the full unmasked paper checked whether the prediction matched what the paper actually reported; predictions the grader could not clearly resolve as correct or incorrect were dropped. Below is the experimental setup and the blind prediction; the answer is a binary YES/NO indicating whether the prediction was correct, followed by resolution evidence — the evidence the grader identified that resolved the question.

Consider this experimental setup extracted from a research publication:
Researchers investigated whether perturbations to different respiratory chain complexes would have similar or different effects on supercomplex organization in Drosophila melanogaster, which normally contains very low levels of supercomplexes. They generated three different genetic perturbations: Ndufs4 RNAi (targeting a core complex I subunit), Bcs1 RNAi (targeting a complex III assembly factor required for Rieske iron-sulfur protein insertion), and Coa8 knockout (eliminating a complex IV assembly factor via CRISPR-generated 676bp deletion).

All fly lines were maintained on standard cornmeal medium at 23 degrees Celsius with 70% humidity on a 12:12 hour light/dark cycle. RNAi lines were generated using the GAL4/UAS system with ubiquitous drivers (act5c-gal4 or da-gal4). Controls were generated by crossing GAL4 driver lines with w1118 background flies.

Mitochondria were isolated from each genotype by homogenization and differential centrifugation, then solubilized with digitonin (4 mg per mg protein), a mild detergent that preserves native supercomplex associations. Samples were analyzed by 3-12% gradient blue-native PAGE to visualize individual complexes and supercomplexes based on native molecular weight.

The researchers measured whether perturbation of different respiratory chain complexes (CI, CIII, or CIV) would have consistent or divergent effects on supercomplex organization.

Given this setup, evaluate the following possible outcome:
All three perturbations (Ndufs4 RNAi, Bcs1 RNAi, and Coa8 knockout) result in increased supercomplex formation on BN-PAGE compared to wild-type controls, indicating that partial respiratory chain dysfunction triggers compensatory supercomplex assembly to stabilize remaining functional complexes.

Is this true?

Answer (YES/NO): NO